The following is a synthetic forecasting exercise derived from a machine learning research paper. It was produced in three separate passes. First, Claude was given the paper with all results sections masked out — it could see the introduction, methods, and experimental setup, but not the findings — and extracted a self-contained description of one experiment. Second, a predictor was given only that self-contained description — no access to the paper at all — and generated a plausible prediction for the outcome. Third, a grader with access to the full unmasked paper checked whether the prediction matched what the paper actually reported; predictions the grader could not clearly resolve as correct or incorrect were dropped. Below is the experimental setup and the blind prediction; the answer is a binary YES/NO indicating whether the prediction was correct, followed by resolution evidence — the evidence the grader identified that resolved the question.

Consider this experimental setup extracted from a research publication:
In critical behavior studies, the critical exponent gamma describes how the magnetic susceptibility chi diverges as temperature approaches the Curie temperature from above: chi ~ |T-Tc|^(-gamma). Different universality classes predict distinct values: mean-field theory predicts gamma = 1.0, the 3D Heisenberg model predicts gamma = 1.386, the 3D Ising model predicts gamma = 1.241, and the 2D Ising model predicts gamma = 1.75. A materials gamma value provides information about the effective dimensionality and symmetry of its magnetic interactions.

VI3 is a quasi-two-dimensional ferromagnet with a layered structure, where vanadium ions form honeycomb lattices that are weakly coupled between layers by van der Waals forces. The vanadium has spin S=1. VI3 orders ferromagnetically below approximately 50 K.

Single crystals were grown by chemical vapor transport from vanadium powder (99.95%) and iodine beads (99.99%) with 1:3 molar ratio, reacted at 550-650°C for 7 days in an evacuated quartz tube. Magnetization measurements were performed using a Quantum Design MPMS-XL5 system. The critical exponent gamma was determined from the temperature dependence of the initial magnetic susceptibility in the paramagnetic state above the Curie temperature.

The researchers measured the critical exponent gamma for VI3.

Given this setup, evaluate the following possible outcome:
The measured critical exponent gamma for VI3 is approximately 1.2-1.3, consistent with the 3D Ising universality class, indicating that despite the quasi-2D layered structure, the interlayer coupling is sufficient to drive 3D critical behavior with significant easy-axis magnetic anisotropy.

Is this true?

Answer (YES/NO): NO